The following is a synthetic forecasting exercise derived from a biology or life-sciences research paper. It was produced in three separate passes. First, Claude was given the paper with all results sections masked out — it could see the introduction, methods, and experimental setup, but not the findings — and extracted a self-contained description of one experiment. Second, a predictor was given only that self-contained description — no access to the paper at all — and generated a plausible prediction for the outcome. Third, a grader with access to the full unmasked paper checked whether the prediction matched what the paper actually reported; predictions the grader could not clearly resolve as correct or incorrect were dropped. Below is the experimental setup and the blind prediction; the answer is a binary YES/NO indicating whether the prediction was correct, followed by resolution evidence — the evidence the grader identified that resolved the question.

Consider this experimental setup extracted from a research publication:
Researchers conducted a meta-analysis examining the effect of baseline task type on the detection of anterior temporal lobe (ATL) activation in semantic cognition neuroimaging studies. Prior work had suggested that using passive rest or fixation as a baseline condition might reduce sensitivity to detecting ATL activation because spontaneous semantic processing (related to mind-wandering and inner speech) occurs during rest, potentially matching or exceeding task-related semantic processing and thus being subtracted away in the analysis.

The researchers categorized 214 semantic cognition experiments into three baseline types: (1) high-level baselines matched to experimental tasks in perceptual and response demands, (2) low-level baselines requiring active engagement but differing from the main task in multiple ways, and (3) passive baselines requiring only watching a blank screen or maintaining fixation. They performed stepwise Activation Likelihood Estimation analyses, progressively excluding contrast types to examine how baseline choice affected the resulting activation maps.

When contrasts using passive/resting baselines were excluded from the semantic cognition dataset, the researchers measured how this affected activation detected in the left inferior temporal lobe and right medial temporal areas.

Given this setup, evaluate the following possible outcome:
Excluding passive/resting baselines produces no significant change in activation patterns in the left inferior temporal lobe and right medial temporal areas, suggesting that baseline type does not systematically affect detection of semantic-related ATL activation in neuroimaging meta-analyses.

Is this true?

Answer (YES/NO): NO